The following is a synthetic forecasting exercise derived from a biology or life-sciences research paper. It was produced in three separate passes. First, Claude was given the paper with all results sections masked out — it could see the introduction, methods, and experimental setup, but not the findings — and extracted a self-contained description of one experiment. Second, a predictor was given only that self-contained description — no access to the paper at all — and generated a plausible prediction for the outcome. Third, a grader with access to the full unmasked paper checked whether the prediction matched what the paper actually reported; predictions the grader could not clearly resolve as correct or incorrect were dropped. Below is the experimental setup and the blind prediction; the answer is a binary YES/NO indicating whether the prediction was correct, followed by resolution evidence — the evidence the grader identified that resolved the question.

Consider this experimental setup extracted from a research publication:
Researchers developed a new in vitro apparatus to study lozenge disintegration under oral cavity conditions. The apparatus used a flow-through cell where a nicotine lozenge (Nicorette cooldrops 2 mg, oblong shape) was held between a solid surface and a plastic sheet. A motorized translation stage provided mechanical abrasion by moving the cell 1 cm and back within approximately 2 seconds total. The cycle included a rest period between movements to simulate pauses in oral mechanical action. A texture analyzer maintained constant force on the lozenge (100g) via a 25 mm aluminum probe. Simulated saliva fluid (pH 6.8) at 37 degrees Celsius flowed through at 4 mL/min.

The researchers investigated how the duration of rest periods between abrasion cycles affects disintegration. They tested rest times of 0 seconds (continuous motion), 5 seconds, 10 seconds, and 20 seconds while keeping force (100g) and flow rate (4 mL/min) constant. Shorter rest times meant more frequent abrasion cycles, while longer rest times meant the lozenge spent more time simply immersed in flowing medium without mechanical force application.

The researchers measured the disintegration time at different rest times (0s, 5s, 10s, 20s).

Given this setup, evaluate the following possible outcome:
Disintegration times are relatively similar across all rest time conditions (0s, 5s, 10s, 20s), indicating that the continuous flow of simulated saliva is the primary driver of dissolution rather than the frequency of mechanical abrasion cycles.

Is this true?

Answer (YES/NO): NO